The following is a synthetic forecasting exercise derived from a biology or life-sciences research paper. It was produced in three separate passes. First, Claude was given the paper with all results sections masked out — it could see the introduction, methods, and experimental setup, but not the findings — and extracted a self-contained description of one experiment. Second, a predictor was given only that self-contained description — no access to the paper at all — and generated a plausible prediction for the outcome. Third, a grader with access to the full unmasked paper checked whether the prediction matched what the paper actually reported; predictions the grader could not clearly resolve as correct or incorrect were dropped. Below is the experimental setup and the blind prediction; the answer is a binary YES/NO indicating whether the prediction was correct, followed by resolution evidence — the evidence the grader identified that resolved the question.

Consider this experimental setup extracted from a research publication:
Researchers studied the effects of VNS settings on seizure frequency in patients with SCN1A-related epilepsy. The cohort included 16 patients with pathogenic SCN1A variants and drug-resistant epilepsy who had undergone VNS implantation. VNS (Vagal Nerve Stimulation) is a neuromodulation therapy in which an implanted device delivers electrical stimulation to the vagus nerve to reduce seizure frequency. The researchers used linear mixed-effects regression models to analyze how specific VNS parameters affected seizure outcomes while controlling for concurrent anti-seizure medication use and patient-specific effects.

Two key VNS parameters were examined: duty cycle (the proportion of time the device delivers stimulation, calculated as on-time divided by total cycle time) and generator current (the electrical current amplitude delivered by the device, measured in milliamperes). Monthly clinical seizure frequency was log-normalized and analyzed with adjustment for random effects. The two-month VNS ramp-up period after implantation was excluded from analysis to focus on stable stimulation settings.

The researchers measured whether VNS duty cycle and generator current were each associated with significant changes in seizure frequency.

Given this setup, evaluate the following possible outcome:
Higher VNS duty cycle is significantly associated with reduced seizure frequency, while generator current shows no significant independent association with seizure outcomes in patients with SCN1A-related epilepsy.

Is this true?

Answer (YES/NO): YES